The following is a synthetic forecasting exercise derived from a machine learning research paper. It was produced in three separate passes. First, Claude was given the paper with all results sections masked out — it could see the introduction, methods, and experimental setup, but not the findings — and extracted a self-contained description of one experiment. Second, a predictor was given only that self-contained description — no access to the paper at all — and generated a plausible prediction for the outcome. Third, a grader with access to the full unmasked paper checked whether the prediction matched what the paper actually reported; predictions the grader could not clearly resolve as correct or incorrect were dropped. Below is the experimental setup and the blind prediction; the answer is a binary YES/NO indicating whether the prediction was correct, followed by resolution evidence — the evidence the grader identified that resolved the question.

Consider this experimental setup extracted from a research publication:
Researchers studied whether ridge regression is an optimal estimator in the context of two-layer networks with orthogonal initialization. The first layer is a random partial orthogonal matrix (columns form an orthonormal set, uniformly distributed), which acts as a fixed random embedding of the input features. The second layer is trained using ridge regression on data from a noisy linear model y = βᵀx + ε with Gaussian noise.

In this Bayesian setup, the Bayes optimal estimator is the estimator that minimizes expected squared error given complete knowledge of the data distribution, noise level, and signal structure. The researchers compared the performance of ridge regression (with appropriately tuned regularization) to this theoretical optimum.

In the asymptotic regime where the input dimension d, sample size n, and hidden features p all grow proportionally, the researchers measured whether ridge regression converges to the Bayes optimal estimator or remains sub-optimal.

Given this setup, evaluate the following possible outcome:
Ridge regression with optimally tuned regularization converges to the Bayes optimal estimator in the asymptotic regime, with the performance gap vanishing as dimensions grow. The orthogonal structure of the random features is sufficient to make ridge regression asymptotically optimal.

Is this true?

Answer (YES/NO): YES